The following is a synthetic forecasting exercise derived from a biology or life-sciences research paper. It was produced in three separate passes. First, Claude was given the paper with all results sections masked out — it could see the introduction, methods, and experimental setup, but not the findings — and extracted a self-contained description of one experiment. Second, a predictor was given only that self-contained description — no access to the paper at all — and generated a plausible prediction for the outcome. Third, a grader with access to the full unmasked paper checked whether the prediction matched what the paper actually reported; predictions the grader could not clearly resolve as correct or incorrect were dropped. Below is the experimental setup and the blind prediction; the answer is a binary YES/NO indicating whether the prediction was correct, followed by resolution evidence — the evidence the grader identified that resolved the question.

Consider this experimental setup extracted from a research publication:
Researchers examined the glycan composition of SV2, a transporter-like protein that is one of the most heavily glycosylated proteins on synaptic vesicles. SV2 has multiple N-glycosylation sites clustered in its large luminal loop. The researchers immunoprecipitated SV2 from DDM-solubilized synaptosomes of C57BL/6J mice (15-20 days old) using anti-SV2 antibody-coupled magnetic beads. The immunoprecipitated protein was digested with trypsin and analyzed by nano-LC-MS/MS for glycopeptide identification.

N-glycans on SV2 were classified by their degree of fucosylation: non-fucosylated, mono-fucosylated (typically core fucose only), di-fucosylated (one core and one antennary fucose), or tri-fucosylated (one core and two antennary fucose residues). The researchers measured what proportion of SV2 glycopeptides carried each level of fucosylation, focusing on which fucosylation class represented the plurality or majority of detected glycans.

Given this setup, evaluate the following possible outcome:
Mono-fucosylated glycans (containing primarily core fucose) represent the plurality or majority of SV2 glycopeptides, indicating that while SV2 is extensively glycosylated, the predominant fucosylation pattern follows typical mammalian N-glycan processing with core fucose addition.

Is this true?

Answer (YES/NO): NO